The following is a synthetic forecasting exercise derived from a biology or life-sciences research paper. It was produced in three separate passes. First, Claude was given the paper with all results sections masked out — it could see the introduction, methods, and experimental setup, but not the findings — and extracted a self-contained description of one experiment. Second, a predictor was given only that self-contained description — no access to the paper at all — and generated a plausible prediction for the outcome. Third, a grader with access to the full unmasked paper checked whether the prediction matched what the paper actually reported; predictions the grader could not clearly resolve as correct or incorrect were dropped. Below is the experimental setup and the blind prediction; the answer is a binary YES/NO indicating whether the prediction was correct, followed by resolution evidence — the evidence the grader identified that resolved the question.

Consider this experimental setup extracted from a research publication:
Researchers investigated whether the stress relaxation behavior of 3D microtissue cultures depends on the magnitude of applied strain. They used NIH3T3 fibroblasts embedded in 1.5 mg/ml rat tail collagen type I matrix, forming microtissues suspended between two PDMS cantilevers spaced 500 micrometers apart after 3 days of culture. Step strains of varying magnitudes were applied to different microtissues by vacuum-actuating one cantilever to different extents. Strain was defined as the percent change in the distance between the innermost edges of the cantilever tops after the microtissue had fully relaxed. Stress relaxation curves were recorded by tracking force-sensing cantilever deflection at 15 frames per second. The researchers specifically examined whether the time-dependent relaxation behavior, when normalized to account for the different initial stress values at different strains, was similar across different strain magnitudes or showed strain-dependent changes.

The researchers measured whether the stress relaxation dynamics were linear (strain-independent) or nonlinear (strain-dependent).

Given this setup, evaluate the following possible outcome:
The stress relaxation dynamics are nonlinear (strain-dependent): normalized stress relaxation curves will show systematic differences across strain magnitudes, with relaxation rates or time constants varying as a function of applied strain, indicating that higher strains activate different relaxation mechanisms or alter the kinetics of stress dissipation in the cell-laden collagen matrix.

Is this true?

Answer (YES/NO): YES